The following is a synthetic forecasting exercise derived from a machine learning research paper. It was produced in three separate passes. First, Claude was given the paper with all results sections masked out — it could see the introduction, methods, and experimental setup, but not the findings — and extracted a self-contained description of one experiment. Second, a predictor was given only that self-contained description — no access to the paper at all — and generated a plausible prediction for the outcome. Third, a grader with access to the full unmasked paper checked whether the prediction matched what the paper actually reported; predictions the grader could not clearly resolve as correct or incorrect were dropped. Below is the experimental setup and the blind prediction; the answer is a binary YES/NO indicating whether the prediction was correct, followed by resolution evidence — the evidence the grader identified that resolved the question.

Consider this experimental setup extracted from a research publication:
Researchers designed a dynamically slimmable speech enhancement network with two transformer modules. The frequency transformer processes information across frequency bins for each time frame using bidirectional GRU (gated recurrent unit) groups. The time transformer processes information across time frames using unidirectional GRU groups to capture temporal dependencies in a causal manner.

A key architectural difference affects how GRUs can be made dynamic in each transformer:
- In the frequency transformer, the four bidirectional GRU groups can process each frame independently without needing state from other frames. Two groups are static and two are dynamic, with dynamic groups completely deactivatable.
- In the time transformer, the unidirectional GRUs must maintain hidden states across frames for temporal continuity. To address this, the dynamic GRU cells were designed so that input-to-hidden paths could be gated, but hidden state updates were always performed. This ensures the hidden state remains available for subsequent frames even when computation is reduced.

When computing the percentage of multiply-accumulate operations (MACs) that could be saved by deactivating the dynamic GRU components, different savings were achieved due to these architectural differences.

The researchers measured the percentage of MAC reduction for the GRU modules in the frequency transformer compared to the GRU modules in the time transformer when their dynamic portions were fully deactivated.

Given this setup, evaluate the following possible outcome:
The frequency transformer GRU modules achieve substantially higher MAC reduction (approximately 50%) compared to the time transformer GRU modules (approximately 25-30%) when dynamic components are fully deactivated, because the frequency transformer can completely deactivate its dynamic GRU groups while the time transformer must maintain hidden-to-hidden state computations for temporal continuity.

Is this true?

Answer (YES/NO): NO